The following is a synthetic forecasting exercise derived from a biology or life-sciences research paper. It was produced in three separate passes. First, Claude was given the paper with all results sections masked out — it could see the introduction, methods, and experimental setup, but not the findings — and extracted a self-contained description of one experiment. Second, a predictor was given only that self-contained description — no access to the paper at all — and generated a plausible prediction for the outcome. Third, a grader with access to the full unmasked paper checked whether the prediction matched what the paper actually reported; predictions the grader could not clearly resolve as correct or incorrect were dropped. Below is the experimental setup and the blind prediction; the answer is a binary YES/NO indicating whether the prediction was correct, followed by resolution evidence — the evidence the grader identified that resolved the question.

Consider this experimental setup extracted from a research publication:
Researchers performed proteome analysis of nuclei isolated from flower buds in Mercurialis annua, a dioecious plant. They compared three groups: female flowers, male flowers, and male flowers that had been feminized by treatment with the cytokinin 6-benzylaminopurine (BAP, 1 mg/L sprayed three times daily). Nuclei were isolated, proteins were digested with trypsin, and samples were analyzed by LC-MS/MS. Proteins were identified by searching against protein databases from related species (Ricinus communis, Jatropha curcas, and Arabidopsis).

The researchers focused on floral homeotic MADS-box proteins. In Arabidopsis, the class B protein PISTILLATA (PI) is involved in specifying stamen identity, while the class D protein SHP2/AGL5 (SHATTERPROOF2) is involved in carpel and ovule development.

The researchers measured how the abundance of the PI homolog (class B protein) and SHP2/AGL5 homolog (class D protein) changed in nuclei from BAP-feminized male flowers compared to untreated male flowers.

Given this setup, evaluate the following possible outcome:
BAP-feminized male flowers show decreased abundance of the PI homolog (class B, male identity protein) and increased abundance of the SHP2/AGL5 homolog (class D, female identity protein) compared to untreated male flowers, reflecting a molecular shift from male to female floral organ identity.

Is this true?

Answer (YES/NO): YES